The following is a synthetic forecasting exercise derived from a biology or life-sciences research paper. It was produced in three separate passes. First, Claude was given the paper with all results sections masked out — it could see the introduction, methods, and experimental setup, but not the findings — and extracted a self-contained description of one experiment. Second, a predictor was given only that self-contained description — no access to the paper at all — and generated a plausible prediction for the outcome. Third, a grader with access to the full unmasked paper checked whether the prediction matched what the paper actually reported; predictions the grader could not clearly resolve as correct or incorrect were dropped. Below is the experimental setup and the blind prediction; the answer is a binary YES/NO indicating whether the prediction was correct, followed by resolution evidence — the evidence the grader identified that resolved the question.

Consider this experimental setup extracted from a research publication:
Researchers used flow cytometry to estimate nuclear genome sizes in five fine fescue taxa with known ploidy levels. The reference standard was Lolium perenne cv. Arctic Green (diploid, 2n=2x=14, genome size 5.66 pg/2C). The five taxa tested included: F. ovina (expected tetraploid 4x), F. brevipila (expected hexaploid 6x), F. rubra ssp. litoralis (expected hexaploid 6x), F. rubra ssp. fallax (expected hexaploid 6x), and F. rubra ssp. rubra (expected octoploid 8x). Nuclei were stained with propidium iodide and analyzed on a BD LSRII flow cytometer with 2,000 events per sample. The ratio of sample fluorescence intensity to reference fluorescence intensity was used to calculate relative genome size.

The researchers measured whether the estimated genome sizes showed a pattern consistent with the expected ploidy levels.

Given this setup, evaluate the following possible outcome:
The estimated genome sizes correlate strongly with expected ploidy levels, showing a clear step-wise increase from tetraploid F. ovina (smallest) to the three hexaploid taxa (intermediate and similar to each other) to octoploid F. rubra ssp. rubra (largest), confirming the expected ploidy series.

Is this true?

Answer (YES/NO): NO